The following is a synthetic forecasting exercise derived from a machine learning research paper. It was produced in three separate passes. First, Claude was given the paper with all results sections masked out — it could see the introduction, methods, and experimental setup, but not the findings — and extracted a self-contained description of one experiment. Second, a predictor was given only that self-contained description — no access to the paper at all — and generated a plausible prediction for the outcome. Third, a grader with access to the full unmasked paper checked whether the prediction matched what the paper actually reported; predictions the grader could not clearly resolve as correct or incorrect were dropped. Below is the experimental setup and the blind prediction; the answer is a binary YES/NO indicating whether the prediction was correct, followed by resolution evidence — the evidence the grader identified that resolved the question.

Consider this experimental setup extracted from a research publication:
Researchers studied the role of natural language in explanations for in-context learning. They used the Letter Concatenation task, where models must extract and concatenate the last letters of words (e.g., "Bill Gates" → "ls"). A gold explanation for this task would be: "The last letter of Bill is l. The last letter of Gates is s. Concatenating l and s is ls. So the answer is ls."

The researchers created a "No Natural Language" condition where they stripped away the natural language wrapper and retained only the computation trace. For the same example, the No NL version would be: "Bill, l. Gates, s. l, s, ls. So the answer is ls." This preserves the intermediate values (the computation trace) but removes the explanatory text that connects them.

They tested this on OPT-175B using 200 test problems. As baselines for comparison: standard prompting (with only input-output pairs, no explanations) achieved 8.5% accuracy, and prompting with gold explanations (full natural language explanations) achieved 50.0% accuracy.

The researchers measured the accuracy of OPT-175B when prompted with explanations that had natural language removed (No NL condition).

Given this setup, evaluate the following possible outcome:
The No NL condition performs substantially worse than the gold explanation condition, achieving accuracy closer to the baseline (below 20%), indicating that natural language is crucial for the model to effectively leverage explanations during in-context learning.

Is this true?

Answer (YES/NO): NO